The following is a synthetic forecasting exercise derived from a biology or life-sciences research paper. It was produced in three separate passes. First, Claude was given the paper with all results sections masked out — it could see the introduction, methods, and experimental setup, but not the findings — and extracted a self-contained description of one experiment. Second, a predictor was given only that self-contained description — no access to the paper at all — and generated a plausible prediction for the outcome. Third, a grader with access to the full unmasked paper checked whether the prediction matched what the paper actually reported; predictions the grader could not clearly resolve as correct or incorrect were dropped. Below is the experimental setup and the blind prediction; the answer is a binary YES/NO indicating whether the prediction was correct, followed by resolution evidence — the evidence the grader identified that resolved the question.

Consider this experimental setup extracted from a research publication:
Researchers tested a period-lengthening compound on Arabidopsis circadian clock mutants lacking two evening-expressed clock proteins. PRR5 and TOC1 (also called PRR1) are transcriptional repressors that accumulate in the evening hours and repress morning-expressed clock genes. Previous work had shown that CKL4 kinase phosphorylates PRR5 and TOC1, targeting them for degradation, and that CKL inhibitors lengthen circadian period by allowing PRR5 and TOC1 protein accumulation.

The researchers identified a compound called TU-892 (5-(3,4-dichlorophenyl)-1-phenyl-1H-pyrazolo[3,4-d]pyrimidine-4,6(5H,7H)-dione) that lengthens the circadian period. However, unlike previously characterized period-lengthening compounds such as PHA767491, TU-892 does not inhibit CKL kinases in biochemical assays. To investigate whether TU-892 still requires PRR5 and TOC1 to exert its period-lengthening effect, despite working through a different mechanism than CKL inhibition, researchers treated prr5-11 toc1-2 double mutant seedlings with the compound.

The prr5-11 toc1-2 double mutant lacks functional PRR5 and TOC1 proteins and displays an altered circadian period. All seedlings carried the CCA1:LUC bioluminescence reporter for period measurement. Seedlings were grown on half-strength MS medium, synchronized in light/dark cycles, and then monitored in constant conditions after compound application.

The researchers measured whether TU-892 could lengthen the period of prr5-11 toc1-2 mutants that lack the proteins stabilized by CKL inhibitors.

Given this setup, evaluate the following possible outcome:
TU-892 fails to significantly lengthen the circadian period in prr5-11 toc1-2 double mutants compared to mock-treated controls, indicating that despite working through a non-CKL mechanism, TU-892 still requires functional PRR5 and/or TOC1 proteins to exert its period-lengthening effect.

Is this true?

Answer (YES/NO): NO